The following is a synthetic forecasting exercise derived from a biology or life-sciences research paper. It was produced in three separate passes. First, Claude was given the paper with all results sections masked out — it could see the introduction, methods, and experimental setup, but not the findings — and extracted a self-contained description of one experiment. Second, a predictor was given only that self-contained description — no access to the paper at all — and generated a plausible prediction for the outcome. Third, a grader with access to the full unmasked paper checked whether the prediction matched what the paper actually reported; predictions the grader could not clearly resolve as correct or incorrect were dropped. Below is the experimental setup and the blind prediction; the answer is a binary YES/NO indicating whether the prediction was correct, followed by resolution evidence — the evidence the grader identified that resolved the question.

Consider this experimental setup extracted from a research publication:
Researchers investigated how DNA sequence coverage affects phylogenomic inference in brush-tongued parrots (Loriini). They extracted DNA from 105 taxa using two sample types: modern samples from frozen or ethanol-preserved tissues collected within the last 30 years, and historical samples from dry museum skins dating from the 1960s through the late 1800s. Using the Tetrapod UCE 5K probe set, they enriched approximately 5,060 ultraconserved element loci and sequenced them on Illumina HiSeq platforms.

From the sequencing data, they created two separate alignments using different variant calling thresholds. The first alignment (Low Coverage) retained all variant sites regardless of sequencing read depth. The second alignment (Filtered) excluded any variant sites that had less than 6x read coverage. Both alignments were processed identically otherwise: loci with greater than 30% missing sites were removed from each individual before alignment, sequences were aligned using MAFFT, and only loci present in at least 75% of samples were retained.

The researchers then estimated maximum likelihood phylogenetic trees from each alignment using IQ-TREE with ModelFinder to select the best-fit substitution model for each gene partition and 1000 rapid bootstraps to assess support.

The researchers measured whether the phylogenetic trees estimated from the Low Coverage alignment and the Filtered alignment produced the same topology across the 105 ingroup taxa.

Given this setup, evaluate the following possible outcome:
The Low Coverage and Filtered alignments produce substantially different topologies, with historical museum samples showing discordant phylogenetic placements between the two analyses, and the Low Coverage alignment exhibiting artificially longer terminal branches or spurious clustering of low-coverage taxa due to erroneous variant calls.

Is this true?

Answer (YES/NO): NO